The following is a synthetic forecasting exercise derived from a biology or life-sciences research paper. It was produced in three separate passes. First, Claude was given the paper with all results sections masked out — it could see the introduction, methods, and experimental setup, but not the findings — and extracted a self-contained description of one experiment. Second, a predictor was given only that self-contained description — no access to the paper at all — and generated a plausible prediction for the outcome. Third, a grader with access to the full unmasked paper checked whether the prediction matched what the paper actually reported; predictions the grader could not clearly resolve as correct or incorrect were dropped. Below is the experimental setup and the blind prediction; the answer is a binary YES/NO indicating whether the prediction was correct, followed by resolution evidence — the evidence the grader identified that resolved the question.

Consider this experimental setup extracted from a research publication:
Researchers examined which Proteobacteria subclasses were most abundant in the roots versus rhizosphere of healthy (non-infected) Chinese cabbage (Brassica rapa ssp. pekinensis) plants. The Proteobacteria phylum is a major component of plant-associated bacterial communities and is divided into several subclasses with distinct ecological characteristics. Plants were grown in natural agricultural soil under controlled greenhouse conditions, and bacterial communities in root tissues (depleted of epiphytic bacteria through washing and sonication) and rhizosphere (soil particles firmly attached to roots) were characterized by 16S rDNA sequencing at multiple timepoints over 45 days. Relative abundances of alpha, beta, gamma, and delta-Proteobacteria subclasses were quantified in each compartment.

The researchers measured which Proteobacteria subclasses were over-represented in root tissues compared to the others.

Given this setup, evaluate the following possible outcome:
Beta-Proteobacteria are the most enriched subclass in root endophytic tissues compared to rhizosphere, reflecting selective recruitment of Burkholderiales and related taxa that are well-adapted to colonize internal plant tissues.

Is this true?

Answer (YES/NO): NO